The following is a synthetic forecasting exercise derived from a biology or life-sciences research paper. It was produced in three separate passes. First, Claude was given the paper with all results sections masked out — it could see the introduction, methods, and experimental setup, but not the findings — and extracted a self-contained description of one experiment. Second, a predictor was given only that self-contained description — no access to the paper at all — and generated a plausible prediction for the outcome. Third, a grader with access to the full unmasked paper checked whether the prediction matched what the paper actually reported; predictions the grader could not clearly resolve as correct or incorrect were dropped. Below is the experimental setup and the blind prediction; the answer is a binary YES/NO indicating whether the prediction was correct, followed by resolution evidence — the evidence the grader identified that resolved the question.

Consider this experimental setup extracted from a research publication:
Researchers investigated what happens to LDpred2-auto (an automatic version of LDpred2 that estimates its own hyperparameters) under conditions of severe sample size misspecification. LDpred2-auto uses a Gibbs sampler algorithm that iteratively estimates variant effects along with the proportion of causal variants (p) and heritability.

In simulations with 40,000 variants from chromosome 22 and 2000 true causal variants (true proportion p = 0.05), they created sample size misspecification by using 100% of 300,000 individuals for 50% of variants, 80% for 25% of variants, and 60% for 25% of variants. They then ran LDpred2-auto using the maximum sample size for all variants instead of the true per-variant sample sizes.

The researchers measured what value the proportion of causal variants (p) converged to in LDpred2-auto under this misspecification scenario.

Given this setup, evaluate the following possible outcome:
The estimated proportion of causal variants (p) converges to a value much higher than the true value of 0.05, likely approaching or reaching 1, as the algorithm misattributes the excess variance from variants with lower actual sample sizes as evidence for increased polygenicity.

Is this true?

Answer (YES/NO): YES